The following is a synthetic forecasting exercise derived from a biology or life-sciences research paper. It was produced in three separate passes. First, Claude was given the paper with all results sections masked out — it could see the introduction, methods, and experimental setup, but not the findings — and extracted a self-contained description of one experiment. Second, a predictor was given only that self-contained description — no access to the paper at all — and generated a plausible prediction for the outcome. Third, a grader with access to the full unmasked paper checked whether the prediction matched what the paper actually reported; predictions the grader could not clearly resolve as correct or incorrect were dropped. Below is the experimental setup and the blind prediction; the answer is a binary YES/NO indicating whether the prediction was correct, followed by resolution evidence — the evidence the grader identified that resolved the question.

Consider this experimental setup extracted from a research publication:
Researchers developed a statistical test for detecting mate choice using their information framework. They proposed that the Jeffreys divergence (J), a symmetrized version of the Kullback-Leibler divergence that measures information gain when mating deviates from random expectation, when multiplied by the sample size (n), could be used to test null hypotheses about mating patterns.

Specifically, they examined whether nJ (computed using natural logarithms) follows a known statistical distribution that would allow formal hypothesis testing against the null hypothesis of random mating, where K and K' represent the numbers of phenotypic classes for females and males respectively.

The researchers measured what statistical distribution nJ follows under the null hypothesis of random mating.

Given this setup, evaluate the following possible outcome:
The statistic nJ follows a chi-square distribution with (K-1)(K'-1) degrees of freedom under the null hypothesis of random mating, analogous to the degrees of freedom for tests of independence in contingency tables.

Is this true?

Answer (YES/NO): NO